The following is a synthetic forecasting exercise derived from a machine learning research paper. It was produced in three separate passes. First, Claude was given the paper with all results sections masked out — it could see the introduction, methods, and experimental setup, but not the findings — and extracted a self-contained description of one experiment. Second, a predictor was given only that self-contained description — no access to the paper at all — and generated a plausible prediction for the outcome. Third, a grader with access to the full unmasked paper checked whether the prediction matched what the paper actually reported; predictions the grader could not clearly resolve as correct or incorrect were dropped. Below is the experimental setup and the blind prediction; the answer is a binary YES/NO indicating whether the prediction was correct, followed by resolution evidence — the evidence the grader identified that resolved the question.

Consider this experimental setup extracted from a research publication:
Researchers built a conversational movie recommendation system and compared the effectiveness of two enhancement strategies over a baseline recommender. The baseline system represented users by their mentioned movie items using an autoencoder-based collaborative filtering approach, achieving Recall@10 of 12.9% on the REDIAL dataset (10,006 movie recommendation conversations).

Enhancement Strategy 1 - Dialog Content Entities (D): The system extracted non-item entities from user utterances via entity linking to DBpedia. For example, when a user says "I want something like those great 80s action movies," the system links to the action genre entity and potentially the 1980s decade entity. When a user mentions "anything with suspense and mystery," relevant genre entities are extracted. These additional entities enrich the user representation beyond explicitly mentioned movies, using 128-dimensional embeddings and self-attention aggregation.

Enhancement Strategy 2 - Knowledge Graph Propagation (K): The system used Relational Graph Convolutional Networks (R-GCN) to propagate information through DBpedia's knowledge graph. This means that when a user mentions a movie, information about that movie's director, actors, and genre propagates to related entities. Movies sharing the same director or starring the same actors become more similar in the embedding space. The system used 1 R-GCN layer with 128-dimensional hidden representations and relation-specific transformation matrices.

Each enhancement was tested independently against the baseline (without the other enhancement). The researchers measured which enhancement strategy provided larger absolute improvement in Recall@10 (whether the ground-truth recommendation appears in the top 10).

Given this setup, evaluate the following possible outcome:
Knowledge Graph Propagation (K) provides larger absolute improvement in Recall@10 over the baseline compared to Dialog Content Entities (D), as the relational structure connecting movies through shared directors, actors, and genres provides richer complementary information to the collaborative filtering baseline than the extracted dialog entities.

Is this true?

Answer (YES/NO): YES